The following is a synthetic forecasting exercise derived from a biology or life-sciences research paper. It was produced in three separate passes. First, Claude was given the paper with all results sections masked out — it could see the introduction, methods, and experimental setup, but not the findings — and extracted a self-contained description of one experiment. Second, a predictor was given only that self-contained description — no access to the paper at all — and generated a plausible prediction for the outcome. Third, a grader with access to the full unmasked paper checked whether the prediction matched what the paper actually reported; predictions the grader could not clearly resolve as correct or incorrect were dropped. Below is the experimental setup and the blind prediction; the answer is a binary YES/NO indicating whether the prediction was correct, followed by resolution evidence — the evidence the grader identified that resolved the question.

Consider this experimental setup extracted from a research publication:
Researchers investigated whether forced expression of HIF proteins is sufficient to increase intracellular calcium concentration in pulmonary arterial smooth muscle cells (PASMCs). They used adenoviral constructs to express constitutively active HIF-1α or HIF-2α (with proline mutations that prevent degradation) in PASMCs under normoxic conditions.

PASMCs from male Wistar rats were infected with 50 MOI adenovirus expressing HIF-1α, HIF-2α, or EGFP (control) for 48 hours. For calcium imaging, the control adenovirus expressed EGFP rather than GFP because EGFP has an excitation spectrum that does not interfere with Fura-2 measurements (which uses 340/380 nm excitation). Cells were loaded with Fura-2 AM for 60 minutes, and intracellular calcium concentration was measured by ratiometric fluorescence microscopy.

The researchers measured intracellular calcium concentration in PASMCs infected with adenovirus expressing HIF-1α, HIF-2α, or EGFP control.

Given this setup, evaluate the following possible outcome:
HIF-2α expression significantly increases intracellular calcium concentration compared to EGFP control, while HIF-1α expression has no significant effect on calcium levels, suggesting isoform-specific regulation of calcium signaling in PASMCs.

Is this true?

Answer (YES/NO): NO